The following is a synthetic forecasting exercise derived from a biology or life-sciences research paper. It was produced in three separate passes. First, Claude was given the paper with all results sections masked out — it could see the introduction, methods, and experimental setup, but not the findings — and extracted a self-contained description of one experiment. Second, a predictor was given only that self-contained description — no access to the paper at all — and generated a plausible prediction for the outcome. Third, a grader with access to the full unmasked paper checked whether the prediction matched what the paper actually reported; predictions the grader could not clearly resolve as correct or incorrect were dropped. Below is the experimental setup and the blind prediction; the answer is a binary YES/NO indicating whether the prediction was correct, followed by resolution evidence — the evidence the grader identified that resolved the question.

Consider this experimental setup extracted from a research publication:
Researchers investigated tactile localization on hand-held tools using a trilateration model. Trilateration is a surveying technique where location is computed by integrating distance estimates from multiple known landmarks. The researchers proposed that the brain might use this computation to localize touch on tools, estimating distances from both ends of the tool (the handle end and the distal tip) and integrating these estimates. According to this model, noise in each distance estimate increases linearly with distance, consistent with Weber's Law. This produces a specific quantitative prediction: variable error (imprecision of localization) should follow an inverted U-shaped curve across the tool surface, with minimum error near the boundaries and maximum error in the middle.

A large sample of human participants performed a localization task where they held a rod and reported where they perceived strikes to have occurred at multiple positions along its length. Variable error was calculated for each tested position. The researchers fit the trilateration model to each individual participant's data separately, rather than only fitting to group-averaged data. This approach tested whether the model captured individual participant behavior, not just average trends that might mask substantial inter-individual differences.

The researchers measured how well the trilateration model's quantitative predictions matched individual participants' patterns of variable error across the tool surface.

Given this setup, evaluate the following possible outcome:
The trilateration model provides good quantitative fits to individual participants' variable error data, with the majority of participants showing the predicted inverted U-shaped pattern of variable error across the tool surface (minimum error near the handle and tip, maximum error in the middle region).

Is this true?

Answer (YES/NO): YES